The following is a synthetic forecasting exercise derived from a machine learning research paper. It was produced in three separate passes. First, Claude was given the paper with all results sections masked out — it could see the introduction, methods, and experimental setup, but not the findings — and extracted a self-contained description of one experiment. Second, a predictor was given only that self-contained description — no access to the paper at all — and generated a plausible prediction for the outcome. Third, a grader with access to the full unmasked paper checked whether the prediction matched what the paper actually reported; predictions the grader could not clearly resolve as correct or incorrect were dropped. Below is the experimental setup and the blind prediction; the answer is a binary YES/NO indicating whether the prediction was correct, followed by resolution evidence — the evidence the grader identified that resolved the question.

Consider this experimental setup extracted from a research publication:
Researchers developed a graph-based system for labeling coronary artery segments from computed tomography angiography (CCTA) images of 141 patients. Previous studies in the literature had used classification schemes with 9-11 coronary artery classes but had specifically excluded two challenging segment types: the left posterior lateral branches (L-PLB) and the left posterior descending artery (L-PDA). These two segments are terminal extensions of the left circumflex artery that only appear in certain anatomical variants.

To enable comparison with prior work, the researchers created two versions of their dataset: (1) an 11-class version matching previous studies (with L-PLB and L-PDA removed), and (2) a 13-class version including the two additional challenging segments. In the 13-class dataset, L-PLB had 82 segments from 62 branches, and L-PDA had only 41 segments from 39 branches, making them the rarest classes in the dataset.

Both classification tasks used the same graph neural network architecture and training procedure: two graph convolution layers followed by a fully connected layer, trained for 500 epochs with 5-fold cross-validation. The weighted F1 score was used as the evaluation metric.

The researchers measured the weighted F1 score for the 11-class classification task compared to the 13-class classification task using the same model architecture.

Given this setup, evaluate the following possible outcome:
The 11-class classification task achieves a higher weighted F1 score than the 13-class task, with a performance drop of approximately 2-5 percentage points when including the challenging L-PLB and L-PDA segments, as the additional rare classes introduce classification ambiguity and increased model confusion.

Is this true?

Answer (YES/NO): NO